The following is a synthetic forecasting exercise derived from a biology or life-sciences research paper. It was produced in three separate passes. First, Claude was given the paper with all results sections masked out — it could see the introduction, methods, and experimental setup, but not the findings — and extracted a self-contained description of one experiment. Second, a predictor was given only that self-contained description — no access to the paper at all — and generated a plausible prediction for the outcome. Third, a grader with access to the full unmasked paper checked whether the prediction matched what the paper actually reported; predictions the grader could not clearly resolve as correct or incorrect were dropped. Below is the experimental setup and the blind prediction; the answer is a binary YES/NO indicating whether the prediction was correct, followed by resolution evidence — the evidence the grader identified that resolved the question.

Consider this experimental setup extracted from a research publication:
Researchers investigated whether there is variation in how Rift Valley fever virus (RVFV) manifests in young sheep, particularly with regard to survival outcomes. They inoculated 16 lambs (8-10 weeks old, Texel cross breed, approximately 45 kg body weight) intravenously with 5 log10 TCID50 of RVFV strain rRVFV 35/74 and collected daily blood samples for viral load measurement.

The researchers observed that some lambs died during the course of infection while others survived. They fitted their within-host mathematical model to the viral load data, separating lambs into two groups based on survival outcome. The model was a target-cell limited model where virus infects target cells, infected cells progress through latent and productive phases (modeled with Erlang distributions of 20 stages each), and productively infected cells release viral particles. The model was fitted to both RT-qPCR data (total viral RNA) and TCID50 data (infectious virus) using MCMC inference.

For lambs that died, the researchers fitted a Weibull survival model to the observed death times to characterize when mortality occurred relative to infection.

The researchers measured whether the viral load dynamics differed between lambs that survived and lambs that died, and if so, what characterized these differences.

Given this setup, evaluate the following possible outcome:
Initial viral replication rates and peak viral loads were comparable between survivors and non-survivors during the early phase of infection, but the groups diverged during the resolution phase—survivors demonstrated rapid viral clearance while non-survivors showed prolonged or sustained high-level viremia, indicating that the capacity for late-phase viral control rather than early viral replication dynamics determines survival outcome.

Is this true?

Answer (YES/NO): NO